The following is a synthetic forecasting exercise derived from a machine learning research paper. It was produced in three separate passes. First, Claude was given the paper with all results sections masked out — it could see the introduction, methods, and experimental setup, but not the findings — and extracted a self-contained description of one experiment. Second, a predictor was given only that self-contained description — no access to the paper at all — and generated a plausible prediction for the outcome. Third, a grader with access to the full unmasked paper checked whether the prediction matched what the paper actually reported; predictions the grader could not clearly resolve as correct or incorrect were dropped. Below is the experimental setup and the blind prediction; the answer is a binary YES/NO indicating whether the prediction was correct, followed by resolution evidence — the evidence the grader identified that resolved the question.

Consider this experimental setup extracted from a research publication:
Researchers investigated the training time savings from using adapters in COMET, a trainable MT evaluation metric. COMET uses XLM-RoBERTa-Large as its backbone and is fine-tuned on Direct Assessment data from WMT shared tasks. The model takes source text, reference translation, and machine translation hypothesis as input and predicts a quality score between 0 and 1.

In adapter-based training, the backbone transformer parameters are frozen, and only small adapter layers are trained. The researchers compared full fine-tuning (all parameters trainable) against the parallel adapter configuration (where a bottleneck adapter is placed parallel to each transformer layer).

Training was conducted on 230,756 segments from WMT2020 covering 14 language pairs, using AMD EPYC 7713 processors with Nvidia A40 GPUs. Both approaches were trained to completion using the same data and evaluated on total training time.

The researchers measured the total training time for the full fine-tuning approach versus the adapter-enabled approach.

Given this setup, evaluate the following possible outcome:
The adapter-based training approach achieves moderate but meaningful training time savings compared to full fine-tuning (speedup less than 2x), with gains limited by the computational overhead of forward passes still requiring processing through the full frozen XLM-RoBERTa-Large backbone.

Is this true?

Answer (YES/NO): YES